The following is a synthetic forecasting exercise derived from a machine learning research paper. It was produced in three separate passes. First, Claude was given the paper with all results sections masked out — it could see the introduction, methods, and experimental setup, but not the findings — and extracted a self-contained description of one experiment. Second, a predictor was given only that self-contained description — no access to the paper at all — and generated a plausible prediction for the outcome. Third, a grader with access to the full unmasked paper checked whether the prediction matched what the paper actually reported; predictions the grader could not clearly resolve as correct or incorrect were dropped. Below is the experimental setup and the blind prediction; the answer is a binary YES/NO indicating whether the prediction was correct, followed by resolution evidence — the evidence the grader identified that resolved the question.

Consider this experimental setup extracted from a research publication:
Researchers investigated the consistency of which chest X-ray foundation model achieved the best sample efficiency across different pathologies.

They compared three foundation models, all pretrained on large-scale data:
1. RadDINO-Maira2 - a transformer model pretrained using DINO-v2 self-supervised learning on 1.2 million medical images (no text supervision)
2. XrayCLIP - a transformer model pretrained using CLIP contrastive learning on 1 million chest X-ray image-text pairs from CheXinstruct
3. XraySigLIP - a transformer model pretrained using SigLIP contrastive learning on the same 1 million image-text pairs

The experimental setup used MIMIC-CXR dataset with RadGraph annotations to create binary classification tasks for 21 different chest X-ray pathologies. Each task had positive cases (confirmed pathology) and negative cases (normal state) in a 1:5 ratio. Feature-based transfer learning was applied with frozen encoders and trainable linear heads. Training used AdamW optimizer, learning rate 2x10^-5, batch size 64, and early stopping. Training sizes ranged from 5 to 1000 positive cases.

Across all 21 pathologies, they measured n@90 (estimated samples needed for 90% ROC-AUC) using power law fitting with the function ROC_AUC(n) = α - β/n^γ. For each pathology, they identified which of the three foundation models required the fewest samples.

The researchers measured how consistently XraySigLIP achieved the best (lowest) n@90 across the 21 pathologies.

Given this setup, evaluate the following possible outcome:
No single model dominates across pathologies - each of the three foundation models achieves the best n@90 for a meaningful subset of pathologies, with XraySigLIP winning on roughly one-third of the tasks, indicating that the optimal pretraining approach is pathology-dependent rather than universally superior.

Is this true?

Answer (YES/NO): NO